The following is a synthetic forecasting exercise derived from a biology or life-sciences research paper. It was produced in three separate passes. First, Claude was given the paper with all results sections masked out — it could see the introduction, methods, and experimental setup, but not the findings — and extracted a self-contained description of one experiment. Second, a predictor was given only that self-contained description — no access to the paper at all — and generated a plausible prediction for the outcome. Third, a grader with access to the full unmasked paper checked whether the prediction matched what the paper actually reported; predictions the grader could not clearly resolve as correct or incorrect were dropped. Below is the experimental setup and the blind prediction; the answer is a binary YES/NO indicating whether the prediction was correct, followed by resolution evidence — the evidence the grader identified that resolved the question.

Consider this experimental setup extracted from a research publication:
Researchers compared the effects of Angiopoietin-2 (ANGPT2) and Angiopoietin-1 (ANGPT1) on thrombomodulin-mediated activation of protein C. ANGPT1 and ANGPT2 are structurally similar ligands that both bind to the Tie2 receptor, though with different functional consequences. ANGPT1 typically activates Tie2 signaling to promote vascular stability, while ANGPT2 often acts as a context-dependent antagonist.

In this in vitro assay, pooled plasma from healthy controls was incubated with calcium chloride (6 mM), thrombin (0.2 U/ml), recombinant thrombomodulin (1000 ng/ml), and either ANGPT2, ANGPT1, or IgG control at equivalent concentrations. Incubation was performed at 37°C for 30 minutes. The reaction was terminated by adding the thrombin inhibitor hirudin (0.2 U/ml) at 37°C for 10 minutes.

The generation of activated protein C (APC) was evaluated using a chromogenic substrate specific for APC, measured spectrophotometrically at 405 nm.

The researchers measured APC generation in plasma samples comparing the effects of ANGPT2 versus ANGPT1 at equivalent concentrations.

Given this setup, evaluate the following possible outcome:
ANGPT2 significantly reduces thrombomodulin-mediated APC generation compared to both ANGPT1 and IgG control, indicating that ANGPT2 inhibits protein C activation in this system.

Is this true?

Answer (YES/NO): NO